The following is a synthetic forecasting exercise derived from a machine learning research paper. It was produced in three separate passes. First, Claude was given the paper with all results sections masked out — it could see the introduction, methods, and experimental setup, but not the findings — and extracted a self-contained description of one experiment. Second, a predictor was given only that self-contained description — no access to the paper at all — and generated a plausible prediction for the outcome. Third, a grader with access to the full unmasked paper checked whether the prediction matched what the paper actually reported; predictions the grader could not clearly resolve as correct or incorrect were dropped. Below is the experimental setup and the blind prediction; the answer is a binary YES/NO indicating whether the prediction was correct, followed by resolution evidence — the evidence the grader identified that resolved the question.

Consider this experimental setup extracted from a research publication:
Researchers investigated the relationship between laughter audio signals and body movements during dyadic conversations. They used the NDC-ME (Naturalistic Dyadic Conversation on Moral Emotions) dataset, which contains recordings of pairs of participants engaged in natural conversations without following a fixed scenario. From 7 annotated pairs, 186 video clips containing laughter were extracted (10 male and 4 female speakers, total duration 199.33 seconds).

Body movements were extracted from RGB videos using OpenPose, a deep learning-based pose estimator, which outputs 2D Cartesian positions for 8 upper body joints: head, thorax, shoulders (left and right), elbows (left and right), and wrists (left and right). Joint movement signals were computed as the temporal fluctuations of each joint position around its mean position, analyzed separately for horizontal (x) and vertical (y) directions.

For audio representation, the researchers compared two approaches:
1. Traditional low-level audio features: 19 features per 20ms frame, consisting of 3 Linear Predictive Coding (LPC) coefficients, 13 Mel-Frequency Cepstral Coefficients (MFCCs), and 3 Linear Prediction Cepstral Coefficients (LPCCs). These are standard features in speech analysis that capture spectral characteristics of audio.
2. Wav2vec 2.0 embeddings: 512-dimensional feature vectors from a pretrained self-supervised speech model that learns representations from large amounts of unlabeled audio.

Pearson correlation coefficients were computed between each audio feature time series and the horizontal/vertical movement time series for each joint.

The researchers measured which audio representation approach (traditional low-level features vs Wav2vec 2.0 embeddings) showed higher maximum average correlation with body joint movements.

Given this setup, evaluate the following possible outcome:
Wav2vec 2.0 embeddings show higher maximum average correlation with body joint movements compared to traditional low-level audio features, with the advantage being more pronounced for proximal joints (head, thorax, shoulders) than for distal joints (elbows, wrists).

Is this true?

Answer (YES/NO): NO